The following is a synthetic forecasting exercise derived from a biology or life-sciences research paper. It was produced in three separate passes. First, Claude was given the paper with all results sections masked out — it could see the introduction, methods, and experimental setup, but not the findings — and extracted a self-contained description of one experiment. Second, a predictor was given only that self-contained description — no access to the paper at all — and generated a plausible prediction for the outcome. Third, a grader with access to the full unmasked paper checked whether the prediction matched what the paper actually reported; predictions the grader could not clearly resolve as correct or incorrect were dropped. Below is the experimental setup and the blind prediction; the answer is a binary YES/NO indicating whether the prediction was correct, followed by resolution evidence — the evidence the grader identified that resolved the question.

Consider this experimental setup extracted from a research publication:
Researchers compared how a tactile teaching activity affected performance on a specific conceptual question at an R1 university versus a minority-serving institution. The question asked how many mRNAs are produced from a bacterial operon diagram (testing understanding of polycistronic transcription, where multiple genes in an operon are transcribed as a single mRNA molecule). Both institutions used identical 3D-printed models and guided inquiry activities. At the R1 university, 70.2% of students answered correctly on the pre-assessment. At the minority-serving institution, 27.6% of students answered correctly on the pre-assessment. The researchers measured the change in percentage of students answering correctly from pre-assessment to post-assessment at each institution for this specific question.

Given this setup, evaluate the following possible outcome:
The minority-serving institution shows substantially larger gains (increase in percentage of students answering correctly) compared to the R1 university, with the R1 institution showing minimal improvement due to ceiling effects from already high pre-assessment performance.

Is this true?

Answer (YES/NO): NO